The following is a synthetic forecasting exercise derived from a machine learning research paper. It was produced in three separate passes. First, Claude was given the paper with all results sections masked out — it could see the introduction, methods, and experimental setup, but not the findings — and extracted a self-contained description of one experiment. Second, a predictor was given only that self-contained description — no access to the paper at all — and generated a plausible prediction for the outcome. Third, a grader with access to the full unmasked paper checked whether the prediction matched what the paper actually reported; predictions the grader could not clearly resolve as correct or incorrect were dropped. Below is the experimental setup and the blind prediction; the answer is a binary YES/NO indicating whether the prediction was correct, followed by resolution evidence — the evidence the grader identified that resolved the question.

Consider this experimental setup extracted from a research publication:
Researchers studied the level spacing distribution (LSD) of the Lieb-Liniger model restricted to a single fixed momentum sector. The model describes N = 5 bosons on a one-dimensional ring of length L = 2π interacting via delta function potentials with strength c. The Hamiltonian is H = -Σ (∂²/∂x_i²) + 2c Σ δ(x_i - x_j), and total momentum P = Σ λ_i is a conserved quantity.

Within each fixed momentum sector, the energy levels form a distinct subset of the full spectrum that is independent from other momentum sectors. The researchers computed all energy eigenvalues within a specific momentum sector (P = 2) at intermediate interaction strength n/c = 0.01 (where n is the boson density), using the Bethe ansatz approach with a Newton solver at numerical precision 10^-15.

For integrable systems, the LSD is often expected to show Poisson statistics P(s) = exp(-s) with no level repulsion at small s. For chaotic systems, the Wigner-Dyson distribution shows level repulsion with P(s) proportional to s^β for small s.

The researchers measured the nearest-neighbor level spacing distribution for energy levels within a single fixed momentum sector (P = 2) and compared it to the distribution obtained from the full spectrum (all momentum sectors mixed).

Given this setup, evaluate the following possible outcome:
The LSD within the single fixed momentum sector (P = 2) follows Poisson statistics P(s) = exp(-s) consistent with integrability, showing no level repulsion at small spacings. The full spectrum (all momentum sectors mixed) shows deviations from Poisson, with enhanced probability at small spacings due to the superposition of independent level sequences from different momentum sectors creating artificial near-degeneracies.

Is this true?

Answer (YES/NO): NO